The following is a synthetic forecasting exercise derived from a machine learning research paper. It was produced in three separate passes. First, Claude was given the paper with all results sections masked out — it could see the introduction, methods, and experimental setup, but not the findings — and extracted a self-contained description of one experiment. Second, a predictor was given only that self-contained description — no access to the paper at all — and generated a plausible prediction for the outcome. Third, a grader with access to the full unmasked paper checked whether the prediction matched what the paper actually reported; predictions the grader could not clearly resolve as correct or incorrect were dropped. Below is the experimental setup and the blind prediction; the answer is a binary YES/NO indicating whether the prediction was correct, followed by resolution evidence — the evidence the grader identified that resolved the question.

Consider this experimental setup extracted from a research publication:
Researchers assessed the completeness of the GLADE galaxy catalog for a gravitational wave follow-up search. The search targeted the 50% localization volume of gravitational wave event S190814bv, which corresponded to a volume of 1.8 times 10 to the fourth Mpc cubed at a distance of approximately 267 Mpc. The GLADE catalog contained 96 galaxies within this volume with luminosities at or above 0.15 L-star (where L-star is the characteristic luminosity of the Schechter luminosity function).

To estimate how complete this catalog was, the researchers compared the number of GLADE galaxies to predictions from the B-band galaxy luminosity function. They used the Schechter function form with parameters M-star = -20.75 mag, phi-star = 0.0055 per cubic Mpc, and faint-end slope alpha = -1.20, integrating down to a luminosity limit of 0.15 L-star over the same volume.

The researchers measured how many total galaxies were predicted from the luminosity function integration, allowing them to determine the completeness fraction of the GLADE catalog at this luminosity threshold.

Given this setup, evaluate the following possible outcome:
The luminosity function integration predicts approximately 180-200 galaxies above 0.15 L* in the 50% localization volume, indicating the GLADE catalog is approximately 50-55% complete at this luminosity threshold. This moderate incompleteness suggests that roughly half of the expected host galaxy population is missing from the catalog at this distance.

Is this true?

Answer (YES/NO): YES